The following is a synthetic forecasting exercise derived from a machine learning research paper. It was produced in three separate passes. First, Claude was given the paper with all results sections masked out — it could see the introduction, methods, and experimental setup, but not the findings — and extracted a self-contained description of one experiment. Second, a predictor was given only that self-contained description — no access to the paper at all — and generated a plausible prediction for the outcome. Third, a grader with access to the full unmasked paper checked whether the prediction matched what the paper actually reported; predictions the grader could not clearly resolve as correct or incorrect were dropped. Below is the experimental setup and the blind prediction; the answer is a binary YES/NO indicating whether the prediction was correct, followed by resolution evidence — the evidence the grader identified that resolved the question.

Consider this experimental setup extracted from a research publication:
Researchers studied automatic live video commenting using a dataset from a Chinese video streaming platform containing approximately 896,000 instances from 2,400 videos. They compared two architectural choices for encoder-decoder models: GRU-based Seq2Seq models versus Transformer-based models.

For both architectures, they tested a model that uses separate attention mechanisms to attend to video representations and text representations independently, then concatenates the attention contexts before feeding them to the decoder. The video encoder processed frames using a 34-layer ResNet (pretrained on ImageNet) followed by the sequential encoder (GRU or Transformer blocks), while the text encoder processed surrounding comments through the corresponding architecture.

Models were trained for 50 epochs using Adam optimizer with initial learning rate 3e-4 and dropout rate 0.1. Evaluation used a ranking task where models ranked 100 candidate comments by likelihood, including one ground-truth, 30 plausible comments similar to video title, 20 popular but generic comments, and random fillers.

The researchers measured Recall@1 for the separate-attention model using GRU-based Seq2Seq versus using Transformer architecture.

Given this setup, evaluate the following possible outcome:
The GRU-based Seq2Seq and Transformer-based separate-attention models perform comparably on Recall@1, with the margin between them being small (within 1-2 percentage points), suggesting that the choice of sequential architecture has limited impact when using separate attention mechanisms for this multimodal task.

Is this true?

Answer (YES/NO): YES